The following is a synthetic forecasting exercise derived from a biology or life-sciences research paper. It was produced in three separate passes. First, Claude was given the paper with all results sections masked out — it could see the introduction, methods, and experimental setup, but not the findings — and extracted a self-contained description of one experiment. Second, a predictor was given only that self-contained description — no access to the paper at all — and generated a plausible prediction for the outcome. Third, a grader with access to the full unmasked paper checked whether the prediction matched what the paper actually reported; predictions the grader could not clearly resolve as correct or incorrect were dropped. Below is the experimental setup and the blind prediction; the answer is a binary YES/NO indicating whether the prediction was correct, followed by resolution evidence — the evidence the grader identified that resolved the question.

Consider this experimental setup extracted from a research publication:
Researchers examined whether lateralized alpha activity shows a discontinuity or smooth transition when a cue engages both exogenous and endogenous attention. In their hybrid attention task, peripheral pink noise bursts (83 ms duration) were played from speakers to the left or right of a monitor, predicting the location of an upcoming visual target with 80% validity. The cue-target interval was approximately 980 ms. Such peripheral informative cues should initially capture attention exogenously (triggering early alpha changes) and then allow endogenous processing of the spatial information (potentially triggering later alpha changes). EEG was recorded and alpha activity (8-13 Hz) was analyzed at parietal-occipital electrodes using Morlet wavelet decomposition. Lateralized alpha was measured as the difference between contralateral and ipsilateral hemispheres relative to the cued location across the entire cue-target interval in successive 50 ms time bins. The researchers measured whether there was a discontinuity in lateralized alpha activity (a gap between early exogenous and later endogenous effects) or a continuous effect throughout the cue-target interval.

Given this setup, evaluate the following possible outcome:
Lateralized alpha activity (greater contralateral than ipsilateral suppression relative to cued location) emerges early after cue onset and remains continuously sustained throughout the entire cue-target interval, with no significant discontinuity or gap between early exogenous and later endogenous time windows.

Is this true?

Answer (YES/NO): YES